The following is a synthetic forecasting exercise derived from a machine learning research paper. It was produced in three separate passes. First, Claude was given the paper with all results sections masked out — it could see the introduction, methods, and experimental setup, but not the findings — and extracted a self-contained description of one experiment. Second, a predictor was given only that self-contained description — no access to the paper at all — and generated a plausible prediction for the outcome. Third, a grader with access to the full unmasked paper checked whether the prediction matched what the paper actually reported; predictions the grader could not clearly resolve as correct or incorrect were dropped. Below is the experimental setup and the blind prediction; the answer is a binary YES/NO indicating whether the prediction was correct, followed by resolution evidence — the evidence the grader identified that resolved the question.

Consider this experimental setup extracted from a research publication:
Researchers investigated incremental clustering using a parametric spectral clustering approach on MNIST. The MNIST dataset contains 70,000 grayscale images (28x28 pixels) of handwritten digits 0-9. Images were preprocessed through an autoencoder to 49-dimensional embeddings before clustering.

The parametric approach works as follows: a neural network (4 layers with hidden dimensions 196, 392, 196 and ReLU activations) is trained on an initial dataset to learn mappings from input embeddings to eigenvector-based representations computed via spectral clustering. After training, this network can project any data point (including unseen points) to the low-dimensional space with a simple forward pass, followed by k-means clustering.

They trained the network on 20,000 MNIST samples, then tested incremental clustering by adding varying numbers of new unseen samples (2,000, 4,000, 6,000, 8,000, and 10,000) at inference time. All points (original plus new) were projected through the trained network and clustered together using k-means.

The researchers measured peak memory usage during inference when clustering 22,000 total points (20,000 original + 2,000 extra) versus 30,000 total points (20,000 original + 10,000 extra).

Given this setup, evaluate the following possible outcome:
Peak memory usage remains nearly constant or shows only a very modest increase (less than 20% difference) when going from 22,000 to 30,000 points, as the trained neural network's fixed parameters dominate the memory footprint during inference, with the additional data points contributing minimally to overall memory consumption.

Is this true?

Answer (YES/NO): YES